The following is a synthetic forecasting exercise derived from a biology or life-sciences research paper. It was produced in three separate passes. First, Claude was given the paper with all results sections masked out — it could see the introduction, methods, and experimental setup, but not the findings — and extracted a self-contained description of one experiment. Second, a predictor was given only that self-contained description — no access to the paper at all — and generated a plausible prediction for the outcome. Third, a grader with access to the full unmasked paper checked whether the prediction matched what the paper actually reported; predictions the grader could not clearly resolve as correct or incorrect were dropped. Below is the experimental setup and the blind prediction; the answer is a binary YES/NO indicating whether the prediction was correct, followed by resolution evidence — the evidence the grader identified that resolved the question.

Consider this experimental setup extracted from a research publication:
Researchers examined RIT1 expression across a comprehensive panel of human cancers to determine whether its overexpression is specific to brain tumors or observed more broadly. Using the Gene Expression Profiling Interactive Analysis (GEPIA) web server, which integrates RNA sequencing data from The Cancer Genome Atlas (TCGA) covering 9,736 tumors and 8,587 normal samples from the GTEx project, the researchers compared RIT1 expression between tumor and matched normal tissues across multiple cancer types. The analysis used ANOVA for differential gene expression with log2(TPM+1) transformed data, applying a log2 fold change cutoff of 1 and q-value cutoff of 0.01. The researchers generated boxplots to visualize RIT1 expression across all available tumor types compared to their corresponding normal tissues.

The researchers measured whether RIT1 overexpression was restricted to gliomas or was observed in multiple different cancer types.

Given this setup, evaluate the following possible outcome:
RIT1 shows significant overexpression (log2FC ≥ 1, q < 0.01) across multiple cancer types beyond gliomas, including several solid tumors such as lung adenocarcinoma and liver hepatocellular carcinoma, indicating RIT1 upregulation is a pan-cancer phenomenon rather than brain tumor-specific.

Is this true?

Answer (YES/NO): NO